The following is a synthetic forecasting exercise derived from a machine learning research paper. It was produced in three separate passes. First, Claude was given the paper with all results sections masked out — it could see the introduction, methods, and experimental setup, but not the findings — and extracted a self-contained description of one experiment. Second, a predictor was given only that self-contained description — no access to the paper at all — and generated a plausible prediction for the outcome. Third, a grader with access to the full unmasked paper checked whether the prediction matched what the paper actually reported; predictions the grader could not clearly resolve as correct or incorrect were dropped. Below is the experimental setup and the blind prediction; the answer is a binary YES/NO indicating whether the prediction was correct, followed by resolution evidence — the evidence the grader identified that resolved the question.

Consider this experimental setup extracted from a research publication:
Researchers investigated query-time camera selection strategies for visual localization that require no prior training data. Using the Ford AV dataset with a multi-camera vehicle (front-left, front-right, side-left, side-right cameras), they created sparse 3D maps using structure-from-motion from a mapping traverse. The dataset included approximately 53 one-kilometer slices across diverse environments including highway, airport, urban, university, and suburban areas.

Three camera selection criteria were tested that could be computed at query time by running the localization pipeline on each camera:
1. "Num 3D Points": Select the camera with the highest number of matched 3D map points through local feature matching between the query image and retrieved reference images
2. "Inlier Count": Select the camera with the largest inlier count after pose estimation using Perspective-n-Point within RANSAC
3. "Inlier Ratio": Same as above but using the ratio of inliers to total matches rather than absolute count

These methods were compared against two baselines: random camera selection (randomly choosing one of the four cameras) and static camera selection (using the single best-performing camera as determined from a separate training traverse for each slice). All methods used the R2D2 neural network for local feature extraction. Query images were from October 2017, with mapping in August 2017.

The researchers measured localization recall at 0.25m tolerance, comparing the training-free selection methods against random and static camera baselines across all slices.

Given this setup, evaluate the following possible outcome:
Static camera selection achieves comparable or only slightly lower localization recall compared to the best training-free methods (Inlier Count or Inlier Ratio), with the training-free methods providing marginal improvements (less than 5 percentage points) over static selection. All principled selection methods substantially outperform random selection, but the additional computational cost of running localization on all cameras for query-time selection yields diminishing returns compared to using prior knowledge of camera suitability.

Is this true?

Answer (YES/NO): NO